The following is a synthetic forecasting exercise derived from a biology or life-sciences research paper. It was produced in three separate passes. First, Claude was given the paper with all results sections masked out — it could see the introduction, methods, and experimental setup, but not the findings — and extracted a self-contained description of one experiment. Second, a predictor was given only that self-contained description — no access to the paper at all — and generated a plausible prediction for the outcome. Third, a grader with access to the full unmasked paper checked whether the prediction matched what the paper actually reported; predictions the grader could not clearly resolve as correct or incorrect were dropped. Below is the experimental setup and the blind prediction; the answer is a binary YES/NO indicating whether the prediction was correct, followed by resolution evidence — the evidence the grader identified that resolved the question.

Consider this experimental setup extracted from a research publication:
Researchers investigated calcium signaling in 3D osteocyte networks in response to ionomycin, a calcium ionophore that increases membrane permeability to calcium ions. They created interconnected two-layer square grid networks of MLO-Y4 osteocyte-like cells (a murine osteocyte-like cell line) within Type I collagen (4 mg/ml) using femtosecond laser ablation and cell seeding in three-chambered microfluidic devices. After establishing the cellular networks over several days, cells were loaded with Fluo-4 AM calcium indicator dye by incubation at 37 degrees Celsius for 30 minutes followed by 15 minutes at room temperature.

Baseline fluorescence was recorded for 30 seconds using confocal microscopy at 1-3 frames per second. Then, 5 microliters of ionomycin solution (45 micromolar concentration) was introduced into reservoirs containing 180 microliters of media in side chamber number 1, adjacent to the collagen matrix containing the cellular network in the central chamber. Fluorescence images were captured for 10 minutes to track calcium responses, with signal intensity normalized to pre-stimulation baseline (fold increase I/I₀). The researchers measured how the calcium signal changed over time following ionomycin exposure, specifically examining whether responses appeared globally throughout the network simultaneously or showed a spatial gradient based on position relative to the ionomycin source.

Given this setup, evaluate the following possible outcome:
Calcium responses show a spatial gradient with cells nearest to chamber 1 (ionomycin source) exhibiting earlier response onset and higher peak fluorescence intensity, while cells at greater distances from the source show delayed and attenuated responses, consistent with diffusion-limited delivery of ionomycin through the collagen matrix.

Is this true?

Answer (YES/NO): NO